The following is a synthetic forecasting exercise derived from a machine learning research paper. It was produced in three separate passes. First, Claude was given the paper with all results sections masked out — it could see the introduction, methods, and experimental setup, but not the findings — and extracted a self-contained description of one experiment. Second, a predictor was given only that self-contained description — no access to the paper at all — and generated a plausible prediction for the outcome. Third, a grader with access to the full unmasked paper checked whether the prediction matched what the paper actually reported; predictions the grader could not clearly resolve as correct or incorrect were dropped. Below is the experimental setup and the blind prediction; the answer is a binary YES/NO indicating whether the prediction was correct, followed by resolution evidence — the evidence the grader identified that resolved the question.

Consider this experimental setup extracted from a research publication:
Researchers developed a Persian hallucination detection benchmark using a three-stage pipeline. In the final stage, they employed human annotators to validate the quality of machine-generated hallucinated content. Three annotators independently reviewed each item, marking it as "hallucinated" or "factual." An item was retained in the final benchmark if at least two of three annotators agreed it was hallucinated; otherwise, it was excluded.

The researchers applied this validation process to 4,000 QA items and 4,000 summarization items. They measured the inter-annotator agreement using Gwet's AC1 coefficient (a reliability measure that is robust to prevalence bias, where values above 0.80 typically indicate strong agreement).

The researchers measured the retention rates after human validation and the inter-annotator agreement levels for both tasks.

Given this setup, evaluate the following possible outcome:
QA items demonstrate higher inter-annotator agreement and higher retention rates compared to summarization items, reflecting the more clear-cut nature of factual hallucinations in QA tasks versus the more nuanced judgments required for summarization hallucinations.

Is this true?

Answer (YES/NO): NO